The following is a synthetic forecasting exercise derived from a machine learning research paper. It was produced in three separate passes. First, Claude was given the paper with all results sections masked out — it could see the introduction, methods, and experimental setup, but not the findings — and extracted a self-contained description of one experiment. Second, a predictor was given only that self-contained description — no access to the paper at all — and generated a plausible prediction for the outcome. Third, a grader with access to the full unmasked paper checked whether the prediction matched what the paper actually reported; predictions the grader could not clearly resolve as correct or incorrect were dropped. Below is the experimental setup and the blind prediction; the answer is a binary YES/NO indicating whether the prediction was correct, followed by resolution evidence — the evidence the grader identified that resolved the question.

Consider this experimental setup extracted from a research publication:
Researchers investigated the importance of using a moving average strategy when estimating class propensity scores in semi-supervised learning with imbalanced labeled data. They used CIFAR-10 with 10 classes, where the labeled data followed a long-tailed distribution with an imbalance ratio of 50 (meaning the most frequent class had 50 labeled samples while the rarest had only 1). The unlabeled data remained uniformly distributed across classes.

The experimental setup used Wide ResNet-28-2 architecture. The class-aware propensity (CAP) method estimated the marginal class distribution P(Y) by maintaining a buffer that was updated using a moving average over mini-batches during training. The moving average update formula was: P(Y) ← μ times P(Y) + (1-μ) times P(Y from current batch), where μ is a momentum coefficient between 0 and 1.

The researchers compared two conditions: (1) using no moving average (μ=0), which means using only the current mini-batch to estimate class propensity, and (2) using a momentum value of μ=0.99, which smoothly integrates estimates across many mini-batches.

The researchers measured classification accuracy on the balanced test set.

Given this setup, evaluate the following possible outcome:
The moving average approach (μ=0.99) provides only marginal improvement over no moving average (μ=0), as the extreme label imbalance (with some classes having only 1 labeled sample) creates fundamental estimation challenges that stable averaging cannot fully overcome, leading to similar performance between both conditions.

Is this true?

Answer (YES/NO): NO